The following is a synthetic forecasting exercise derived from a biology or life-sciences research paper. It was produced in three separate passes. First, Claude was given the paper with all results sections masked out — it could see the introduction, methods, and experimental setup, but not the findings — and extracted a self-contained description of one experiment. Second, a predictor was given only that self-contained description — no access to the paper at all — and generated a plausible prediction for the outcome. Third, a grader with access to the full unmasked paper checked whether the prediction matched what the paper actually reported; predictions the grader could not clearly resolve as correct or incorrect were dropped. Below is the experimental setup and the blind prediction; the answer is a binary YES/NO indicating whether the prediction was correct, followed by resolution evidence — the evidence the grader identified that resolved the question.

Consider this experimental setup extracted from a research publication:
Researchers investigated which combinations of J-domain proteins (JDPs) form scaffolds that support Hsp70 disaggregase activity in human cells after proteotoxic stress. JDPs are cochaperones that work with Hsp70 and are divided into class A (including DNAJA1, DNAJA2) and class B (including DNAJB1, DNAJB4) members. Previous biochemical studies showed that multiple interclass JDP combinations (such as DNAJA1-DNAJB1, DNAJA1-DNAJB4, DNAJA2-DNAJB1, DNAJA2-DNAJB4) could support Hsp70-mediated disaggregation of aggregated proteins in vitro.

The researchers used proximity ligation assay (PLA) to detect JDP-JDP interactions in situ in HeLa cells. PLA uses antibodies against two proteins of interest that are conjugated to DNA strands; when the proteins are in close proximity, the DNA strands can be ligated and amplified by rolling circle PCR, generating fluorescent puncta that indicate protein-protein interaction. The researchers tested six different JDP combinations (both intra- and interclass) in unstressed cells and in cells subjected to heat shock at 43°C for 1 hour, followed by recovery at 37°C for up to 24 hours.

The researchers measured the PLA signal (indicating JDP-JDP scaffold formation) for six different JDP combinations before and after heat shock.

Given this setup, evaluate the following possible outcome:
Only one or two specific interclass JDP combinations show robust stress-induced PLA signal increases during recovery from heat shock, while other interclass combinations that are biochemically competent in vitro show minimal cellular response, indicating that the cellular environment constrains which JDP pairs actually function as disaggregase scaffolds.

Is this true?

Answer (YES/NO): YES